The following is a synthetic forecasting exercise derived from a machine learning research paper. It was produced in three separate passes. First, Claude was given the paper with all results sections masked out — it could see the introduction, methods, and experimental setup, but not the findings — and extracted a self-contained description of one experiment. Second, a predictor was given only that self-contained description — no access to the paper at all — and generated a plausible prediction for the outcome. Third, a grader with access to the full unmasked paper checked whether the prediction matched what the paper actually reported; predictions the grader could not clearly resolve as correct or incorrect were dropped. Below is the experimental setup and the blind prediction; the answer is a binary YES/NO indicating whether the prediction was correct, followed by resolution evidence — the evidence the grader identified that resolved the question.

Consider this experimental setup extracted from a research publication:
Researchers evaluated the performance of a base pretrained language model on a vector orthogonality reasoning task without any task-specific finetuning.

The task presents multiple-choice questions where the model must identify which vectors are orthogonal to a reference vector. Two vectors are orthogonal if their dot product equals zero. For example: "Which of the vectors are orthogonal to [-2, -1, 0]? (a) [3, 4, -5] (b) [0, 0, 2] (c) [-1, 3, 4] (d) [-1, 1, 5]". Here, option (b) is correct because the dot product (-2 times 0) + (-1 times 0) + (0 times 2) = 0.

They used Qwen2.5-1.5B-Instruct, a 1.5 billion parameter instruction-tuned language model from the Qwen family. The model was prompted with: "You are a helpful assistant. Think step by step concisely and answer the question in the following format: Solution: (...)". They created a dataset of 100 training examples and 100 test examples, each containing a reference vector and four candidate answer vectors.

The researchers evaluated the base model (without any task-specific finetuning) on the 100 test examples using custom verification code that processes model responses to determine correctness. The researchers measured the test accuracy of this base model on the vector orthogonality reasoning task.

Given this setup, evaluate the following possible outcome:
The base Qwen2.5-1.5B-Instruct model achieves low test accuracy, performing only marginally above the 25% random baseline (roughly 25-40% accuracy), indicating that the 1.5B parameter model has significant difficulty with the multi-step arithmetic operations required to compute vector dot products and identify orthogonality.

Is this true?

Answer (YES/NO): NO